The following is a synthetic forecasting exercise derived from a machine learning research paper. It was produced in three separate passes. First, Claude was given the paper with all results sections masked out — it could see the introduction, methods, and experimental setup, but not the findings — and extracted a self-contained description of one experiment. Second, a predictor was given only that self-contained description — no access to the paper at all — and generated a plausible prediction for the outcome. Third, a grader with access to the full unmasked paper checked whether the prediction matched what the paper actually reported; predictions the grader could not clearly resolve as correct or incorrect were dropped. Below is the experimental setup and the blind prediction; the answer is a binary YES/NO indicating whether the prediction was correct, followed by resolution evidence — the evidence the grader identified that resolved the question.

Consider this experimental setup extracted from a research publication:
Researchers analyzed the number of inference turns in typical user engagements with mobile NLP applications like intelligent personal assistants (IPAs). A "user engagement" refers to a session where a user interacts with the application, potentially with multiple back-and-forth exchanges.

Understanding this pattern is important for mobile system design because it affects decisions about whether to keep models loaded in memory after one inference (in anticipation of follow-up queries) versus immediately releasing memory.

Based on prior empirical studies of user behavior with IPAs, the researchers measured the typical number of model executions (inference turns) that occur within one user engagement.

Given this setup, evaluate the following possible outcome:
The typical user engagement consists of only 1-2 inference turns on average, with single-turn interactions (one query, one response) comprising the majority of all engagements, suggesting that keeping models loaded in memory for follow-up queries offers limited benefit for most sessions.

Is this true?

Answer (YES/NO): NO